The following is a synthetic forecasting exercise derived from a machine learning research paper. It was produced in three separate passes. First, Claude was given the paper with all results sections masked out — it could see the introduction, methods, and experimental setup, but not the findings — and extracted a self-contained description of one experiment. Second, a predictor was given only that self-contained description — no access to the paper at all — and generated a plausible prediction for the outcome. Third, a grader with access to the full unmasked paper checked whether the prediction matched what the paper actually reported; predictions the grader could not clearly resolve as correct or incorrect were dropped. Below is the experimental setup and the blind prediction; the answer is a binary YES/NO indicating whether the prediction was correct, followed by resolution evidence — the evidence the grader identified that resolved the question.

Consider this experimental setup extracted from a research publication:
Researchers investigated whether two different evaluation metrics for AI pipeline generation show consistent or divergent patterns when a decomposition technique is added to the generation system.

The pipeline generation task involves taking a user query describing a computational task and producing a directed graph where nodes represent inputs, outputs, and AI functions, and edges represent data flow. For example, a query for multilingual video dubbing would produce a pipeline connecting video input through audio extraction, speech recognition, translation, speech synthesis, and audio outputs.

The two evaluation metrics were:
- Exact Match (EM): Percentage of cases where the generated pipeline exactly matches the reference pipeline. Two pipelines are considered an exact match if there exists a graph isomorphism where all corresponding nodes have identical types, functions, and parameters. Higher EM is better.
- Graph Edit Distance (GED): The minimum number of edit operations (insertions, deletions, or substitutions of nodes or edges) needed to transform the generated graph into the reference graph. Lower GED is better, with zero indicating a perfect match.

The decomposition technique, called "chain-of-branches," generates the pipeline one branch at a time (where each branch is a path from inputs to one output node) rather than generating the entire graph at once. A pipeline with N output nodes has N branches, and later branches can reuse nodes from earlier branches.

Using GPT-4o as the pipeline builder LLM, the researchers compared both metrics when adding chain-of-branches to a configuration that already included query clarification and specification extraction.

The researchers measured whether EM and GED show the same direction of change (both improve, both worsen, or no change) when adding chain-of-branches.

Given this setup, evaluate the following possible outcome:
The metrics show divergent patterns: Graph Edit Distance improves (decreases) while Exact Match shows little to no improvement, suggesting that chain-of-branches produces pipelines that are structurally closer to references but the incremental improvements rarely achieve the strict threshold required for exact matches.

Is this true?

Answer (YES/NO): NO